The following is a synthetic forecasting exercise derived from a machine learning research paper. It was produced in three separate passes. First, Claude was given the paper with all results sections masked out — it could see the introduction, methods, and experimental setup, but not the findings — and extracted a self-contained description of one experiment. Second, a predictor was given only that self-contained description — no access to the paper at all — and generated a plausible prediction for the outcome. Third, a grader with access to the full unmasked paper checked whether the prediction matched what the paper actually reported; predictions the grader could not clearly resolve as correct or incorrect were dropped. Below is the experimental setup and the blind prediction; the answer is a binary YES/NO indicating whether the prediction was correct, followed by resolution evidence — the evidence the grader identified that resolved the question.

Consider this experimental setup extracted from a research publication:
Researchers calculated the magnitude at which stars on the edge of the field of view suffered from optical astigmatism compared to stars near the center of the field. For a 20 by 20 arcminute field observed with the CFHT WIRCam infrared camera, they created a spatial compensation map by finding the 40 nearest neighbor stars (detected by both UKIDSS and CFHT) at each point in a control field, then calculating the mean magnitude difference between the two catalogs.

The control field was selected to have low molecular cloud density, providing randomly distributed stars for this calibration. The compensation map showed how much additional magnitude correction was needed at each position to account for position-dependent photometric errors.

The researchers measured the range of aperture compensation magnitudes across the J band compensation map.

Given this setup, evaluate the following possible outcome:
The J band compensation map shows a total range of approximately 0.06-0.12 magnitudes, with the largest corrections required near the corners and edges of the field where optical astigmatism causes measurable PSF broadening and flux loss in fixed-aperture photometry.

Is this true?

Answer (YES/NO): NO